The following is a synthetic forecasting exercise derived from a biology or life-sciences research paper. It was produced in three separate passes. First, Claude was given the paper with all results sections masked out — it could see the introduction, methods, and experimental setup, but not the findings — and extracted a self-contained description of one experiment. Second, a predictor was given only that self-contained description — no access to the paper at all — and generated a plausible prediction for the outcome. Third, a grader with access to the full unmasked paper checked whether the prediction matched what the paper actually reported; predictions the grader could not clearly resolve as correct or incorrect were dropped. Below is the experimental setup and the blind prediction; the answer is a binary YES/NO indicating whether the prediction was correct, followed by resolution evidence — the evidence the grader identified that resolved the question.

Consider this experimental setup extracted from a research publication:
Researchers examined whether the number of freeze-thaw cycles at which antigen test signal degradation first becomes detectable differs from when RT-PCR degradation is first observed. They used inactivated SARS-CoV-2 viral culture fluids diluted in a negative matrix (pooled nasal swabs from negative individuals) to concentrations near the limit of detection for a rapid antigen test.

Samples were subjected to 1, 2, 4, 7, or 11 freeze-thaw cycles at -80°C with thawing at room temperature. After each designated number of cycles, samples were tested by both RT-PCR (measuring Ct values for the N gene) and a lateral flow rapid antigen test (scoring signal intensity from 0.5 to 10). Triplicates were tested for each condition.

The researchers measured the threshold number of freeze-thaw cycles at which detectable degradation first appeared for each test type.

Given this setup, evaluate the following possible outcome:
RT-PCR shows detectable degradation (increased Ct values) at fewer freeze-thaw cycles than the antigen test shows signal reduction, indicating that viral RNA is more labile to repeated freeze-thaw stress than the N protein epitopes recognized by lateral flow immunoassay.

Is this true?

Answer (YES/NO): YES